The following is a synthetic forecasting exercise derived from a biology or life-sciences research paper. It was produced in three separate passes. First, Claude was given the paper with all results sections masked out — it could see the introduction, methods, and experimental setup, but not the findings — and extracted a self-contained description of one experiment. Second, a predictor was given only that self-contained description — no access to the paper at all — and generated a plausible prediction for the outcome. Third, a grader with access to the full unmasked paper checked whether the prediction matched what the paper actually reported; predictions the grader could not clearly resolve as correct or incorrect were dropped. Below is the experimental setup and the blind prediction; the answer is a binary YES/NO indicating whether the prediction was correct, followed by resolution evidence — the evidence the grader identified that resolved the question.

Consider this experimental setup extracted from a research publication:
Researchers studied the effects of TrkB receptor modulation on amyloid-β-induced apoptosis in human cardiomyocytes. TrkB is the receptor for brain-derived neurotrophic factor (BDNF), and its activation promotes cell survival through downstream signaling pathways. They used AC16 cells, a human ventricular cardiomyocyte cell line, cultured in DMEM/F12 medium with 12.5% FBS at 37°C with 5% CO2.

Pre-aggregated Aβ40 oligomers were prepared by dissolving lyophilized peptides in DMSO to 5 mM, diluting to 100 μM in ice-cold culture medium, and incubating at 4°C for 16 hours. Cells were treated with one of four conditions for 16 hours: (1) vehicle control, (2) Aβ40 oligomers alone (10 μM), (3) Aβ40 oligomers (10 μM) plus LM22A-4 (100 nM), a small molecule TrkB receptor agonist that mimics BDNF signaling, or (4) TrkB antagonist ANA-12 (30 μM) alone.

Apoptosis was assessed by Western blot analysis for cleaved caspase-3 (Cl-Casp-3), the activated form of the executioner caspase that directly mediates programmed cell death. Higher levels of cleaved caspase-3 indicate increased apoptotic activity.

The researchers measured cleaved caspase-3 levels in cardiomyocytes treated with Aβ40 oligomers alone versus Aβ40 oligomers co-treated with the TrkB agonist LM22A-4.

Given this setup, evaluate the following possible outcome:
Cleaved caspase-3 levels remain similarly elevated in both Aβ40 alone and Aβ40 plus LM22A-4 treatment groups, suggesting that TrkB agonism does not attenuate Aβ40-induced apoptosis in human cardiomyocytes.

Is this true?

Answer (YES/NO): NO